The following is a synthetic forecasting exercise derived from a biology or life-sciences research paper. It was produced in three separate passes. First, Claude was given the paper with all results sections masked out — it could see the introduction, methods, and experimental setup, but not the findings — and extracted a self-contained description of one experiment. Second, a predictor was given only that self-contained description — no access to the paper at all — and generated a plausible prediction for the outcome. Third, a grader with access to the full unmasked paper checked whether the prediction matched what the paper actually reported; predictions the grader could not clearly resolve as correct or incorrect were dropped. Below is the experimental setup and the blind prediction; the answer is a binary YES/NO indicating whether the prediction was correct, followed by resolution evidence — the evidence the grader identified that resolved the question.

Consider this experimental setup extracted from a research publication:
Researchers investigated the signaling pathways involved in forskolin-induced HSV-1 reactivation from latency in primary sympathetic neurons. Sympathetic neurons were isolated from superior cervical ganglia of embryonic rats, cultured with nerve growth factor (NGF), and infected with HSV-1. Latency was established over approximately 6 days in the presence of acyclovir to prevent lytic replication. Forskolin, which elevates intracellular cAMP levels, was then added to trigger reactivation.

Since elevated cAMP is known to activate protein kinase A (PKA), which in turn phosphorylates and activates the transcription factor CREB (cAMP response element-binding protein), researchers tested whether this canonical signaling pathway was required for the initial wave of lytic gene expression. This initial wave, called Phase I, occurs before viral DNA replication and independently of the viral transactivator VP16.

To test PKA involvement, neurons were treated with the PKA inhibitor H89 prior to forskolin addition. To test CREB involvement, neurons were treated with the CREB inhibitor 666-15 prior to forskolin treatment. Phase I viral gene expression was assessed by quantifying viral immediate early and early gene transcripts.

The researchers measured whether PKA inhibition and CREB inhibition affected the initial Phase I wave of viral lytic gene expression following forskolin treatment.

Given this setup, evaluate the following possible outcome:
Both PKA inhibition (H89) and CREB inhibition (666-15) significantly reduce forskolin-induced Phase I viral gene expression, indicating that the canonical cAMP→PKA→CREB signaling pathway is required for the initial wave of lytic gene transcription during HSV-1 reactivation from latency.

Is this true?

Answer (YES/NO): NO